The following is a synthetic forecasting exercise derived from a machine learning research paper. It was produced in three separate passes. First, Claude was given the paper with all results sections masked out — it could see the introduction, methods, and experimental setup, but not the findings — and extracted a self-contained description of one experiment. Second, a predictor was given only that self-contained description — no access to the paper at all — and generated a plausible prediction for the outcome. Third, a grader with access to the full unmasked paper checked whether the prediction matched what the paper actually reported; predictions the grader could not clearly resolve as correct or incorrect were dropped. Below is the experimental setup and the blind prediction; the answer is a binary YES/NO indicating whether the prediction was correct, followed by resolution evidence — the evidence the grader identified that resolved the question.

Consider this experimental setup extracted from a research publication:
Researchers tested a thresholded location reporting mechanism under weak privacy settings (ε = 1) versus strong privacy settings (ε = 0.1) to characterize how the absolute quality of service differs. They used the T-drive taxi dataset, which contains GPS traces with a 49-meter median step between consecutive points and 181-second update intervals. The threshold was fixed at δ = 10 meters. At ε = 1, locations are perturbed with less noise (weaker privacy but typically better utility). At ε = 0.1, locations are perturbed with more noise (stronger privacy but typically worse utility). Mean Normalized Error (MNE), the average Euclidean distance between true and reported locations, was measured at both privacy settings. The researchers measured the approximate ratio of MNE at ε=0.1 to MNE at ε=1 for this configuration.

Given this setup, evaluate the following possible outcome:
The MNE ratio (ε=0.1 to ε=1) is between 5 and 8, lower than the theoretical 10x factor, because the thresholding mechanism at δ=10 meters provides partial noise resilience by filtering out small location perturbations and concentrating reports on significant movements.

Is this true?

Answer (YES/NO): YES